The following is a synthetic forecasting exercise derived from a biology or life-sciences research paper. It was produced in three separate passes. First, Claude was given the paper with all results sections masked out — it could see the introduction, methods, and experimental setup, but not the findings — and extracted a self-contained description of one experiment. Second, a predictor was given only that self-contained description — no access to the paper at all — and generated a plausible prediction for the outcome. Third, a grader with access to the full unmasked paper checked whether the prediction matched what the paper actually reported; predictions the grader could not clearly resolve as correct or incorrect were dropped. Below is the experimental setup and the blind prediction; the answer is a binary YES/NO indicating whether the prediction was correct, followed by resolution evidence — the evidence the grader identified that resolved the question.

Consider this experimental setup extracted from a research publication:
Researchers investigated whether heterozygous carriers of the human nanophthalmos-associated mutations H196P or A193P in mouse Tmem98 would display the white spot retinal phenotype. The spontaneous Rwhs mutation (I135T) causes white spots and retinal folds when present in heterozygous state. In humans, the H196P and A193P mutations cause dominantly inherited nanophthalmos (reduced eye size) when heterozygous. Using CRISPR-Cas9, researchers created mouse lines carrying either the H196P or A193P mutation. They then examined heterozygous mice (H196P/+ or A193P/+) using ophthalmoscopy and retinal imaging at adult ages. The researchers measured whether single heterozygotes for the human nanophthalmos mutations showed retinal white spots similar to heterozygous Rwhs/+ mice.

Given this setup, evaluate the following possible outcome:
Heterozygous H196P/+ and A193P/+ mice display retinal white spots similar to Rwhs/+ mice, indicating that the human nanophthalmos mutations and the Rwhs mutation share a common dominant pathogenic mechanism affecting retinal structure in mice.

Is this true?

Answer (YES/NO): NO